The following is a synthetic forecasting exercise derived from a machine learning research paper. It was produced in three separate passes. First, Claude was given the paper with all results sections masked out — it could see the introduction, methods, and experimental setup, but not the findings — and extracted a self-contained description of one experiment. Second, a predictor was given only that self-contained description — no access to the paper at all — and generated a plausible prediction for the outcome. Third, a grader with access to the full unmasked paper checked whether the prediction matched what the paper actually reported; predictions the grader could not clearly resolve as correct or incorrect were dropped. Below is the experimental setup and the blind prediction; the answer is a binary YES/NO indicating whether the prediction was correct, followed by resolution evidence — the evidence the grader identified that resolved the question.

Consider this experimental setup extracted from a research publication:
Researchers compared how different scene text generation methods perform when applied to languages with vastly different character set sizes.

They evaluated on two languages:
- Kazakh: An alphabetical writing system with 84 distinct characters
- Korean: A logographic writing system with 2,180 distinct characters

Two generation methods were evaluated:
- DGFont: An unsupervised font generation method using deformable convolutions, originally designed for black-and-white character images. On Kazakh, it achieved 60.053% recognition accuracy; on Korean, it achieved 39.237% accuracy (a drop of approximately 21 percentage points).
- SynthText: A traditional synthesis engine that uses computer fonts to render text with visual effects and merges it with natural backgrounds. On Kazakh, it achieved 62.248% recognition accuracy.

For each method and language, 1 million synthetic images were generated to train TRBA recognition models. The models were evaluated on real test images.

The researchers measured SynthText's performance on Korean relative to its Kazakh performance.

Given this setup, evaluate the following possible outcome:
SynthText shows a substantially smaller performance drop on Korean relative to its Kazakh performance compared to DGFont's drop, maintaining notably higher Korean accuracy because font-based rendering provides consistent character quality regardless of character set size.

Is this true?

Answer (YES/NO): NO